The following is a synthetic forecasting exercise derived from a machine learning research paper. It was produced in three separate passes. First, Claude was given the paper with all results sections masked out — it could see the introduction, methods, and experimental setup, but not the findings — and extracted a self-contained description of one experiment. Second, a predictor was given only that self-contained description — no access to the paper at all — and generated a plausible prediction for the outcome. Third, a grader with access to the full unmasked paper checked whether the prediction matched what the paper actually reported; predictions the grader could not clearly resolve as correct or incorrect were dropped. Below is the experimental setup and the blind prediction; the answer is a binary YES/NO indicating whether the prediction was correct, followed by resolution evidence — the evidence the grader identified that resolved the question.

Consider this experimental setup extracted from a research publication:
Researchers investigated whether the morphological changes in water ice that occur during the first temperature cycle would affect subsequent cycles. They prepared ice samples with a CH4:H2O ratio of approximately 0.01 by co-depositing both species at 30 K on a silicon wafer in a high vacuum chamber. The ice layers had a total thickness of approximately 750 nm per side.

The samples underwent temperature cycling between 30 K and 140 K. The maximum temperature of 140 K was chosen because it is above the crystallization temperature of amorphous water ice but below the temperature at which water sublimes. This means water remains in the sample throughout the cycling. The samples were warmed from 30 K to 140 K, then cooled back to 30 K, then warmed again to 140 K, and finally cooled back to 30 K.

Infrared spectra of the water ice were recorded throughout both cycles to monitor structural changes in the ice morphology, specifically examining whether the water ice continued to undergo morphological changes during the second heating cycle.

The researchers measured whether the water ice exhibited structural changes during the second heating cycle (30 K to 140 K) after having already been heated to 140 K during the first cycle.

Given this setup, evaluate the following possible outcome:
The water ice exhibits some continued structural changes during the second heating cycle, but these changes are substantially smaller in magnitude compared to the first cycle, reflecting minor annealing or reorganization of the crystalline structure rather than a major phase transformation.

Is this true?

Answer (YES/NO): NO